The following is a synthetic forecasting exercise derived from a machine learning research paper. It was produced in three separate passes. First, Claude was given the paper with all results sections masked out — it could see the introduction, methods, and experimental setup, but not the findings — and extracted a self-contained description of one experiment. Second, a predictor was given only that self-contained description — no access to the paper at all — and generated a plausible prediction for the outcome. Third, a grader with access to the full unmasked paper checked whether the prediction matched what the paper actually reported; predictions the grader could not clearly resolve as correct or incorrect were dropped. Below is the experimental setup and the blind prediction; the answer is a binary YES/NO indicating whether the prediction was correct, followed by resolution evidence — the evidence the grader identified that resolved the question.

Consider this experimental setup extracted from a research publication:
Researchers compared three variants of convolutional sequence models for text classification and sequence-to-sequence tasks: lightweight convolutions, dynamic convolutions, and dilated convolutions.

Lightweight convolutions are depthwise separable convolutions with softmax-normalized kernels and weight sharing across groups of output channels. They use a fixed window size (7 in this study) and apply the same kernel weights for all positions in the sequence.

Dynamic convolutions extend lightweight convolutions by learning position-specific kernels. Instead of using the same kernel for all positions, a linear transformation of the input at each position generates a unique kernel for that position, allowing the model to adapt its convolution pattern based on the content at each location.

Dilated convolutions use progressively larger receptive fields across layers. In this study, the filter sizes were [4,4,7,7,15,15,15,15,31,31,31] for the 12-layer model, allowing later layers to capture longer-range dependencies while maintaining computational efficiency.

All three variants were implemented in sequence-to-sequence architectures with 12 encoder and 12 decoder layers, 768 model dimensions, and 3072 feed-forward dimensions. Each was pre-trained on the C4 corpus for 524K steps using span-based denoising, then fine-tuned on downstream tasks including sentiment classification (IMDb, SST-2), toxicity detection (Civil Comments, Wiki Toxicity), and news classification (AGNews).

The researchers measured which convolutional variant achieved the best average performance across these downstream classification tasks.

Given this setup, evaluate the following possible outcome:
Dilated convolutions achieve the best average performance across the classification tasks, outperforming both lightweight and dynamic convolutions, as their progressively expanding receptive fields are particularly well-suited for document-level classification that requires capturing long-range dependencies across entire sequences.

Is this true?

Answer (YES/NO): NO